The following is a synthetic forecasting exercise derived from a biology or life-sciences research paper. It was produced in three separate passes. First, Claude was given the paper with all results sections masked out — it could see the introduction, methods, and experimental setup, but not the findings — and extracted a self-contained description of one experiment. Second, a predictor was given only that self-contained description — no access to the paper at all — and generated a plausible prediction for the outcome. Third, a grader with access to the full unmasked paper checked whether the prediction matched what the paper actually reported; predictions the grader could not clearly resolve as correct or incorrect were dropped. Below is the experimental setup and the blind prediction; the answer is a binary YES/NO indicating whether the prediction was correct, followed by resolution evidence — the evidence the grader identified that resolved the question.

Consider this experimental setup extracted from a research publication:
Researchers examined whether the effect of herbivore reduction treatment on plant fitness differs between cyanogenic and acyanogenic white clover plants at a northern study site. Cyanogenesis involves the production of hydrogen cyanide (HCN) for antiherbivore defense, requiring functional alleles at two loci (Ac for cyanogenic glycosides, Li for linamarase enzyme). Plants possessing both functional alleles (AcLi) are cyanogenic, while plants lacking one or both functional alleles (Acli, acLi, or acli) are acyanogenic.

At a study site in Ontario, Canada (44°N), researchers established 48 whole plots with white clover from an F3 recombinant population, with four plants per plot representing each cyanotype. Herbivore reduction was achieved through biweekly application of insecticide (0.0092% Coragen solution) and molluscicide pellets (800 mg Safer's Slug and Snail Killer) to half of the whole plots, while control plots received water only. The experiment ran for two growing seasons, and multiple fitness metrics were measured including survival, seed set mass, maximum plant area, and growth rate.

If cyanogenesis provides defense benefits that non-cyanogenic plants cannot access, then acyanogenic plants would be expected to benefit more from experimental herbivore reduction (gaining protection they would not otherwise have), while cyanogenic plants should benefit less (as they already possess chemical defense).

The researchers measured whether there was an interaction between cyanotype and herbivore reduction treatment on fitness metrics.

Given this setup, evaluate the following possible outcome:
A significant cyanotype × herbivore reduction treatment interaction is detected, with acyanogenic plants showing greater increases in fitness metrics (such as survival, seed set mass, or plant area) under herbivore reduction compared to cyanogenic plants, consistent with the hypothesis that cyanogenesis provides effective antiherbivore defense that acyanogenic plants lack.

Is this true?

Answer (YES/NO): NO